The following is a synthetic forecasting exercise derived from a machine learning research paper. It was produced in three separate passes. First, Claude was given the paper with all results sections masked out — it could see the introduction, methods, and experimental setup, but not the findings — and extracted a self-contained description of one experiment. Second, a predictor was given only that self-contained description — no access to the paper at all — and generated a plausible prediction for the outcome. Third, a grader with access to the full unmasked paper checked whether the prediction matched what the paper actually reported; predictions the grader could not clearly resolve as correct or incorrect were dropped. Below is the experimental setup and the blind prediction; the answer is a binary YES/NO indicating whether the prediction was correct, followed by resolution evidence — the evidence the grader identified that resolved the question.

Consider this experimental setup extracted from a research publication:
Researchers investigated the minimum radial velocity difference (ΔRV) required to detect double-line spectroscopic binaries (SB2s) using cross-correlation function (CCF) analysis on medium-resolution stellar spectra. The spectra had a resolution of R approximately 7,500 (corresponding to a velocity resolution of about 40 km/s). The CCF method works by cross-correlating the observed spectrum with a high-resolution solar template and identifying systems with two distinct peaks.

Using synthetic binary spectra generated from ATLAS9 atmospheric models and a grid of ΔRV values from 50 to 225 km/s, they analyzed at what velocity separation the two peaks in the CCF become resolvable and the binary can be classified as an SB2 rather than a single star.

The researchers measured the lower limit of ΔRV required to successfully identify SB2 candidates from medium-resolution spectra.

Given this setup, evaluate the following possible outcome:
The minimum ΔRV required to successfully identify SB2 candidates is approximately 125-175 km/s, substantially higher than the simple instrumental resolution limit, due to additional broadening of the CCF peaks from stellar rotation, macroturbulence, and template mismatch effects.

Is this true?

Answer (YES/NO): NO